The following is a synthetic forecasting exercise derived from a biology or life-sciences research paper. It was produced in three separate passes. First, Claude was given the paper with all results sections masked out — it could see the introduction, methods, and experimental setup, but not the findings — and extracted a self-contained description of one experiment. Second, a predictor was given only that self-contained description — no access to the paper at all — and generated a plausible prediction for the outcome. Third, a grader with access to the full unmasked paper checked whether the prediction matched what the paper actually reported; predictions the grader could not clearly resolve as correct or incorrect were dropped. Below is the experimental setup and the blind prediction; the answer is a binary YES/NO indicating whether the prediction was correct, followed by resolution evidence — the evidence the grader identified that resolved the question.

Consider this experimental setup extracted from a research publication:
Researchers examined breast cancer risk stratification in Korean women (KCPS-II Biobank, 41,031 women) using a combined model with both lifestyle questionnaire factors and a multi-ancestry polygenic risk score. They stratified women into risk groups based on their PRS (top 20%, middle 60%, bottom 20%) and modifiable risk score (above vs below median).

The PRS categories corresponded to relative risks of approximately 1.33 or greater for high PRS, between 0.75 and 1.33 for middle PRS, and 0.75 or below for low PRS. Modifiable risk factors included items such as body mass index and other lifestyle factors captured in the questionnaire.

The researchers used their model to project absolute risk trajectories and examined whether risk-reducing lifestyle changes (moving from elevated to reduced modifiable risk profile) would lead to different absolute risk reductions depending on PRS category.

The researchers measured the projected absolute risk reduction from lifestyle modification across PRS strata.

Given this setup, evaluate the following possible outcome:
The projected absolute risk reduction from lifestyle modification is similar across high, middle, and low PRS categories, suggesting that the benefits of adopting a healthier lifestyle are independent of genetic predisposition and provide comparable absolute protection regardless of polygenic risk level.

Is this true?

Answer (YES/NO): NO